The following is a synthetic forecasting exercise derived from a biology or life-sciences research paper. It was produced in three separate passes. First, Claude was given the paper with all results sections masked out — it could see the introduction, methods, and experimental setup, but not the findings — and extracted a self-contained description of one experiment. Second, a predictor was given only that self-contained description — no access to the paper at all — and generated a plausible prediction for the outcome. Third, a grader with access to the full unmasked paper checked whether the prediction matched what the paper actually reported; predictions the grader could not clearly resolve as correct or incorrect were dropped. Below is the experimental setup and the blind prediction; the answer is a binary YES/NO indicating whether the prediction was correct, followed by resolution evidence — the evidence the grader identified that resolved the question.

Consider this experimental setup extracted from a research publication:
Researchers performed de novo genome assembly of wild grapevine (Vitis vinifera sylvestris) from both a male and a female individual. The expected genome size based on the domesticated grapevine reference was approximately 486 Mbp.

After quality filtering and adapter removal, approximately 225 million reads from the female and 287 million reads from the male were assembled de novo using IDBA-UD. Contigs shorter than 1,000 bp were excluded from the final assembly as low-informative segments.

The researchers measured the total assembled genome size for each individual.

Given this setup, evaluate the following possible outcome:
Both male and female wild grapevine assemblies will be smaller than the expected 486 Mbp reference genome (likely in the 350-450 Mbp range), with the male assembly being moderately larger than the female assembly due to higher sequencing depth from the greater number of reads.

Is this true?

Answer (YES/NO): YES